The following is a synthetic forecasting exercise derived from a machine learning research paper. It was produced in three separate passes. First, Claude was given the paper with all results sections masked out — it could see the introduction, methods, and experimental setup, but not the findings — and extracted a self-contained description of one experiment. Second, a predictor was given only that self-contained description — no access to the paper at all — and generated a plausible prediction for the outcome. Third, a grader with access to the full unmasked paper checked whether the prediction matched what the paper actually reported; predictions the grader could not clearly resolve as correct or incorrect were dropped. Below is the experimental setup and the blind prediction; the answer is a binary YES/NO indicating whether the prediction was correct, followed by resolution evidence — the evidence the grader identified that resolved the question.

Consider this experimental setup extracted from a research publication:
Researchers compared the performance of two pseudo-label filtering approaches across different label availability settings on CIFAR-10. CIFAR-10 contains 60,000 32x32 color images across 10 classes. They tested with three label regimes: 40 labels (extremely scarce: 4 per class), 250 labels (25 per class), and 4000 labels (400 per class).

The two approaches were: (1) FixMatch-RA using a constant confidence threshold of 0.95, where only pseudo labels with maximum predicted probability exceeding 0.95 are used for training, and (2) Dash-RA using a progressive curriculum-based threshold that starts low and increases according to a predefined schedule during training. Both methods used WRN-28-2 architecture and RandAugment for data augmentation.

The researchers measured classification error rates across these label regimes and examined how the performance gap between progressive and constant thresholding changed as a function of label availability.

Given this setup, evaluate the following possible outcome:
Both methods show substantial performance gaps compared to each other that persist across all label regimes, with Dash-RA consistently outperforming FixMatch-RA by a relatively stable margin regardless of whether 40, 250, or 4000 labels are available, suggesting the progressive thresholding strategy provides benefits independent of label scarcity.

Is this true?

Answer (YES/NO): NO